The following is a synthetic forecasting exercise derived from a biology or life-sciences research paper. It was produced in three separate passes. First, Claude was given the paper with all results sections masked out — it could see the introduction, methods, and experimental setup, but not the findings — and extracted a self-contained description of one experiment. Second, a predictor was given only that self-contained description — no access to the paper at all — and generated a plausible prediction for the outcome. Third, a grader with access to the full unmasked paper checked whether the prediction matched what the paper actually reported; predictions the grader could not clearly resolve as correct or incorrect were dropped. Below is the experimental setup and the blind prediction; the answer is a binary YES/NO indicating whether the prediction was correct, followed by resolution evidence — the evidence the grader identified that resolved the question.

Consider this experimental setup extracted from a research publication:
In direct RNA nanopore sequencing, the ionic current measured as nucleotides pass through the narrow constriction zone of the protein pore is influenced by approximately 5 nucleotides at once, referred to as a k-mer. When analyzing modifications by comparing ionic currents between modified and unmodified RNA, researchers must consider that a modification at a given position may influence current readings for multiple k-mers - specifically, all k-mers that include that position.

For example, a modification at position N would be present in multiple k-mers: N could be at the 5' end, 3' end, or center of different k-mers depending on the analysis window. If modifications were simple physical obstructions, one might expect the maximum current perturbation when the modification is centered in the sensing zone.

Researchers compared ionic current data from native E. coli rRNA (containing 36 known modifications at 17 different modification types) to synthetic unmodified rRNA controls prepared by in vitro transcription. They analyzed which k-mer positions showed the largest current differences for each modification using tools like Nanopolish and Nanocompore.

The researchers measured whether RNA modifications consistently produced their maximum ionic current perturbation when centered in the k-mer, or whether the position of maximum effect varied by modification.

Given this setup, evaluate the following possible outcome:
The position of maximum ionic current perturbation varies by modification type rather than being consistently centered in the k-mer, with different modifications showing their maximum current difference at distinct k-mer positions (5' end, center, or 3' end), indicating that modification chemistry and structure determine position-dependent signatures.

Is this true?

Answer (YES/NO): YES